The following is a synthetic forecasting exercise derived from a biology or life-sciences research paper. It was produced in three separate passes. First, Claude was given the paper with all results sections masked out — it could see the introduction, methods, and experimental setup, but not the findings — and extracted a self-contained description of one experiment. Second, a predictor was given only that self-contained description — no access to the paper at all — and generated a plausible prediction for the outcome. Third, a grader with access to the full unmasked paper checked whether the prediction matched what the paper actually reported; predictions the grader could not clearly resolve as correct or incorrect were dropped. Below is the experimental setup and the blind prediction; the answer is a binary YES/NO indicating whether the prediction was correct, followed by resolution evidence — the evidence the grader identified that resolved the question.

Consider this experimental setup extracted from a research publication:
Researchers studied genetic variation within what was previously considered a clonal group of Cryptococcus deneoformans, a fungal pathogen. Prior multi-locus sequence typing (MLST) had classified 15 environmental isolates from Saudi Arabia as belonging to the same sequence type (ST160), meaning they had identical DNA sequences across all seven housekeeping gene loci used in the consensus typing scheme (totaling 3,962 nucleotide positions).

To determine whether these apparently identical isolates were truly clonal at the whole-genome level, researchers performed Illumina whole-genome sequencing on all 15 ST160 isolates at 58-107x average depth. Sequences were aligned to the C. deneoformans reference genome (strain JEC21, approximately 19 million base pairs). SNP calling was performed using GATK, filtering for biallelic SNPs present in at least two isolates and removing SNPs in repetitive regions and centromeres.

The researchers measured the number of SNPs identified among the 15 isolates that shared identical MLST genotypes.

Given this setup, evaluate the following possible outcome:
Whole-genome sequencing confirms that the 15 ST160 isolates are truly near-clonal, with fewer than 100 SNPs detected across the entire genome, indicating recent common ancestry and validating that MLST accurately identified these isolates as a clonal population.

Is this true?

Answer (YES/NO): NO